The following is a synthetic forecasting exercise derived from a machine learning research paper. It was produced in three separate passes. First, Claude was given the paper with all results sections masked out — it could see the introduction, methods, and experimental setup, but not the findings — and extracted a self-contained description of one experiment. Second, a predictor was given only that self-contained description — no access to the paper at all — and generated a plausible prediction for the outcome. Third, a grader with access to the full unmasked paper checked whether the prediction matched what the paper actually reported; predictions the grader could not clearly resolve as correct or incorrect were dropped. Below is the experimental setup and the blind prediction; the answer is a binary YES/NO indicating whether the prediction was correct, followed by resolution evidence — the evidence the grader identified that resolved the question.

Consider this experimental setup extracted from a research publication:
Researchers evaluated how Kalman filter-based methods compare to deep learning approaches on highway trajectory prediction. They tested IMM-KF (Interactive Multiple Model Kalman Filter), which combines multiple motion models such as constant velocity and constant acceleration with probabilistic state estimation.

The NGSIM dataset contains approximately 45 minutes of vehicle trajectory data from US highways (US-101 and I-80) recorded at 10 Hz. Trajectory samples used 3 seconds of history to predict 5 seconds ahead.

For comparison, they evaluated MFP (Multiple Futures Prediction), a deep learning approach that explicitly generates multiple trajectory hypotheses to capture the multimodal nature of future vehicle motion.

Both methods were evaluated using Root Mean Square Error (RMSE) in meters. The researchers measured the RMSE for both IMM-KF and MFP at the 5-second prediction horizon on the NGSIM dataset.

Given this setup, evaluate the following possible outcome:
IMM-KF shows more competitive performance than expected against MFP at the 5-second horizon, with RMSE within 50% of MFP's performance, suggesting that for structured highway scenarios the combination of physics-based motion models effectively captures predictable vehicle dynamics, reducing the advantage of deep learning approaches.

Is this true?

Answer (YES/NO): YES